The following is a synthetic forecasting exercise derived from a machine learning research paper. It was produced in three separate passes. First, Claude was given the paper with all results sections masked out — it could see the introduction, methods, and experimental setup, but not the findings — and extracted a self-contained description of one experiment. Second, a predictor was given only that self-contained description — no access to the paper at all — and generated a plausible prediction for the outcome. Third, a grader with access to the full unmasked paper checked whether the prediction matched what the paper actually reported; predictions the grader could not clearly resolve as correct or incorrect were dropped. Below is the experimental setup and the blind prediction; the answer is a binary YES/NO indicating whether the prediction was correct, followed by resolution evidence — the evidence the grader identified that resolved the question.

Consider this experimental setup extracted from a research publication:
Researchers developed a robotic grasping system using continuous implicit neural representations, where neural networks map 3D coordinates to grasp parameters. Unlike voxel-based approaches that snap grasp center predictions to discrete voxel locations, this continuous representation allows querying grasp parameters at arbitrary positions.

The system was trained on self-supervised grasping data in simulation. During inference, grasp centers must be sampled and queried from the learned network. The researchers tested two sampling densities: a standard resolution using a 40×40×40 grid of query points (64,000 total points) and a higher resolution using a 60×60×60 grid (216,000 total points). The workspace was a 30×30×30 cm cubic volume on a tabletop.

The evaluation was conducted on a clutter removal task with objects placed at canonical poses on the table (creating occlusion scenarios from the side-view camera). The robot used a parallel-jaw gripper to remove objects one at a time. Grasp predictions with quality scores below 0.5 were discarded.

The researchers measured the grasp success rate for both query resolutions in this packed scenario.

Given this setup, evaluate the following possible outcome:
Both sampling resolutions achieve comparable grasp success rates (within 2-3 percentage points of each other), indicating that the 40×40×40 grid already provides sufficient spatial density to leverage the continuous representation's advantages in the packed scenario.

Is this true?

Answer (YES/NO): NO